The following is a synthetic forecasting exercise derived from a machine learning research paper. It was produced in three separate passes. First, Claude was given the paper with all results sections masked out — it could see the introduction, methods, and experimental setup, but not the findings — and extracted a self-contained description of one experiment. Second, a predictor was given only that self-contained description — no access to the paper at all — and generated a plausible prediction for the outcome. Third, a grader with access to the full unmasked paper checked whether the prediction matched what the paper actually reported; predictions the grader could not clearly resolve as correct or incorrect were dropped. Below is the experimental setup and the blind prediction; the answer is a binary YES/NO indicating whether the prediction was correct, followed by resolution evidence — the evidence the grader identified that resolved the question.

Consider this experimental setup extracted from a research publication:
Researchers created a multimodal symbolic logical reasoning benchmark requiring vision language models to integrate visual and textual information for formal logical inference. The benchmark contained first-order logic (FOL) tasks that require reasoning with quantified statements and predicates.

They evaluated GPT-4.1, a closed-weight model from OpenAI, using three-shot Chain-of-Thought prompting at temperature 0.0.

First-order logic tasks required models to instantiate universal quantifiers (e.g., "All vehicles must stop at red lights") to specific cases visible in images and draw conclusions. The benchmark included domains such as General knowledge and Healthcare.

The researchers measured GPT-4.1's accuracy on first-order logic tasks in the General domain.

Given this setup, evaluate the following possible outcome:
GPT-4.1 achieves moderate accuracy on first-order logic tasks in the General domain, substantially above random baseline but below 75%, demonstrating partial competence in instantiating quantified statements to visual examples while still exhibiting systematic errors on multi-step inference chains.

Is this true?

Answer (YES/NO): NO